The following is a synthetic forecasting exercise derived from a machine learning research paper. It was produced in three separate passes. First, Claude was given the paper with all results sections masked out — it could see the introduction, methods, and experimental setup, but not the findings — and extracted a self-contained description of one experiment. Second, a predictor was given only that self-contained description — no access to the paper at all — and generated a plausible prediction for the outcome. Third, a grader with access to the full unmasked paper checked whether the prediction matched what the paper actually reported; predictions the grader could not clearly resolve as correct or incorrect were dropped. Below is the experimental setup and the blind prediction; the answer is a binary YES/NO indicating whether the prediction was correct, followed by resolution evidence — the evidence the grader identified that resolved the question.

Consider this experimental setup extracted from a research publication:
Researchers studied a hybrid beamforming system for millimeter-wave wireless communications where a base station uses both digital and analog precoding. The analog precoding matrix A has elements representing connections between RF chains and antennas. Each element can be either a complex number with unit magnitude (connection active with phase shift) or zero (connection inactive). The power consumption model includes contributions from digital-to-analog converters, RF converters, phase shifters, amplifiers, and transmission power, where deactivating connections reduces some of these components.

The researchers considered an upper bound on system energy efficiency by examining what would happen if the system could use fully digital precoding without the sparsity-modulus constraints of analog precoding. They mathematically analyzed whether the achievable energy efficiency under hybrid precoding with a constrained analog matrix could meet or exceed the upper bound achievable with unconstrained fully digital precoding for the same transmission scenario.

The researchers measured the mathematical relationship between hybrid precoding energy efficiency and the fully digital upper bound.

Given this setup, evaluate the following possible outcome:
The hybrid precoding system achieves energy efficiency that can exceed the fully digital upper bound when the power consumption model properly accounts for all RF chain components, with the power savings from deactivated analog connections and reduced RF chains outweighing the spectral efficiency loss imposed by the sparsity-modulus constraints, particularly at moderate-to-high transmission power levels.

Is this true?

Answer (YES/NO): NO